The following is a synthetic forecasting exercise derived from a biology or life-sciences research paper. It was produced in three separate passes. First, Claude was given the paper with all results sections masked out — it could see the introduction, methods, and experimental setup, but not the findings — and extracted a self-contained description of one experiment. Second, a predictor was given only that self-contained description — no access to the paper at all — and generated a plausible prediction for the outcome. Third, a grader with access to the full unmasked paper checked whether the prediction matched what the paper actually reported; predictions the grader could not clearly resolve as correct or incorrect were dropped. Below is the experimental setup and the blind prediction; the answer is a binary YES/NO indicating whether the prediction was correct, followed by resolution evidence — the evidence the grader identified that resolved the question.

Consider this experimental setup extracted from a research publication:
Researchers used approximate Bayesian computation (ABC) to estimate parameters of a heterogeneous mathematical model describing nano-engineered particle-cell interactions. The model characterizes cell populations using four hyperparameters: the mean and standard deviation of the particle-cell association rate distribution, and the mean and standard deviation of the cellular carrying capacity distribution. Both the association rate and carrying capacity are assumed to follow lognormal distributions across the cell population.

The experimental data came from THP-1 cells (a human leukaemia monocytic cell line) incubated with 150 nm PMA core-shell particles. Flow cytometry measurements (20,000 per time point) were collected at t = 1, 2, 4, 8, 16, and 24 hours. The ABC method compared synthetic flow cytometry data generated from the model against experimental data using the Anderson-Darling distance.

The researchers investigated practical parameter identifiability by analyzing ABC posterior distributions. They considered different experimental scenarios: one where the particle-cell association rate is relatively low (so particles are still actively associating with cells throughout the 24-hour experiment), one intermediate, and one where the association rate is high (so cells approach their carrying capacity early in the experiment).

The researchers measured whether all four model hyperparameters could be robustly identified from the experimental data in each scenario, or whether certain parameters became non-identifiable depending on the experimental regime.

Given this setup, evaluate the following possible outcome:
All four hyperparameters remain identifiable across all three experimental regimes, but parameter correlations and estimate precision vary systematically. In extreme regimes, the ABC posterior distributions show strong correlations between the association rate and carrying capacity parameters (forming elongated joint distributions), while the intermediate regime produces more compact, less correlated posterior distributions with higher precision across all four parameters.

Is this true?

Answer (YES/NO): NO